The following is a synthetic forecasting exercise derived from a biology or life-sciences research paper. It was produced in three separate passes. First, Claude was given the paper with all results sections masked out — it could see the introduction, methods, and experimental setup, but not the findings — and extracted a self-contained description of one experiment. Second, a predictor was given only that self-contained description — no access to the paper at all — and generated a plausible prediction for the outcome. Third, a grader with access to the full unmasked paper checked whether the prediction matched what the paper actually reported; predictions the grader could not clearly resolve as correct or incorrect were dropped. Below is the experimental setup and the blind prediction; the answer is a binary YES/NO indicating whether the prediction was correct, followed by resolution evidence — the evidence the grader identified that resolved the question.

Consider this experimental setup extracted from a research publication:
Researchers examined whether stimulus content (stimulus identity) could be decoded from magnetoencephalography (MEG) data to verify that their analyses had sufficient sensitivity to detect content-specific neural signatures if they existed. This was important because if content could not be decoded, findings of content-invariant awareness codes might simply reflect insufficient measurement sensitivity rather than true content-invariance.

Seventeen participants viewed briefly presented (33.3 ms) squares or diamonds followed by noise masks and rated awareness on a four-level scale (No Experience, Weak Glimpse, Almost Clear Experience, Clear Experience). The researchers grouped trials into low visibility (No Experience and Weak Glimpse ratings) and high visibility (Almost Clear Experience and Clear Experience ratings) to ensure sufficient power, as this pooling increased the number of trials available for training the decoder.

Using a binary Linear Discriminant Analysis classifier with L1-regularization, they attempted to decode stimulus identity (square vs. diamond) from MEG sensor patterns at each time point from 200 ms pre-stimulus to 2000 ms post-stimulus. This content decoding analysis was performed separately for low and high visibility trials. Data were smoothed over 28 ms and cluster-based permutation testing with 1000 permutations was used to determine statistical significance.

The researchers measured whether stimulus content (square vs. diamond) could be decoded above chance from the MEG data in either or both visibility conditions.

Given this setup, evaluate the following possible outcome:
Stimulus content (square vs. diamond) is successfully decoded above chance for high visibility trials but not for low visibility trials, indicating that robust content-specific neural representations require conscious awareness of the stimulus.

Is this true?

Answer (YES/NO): YES